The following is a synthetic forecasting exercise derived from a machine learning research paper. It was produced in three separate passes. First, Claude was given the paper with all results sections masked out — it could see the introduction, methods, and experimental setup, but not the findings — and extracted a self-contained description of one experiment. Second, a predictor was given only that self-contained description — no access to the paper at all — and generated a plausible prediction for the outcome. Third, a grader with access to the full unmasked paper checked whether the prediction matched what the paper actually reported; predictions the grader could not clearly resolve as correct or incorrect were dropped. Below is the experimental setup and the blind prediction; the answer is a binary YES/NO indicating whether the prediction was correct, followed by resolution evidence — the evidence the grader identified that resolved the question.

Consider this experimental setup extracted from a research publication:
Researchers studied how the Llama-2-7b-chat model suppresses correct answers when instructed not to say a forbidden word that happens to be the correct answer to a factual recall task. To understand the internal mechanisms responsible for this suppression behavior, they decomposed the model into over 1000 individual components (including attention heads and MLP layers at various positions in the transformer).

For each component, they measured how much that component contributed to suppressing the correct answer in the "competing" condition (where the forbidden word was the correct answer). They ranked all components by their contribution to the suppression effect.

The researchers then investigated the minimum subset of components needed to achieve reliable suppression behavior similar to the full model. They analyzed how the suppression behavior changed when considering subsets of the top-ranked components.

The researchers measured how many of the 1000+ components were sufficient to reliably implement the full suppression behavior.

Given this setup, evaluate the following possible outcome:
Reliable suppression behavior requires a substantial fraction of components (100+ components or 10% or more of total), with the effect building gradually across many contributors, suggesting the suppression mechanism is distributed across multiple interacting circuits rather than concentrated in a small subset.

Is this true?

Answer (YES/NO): NO